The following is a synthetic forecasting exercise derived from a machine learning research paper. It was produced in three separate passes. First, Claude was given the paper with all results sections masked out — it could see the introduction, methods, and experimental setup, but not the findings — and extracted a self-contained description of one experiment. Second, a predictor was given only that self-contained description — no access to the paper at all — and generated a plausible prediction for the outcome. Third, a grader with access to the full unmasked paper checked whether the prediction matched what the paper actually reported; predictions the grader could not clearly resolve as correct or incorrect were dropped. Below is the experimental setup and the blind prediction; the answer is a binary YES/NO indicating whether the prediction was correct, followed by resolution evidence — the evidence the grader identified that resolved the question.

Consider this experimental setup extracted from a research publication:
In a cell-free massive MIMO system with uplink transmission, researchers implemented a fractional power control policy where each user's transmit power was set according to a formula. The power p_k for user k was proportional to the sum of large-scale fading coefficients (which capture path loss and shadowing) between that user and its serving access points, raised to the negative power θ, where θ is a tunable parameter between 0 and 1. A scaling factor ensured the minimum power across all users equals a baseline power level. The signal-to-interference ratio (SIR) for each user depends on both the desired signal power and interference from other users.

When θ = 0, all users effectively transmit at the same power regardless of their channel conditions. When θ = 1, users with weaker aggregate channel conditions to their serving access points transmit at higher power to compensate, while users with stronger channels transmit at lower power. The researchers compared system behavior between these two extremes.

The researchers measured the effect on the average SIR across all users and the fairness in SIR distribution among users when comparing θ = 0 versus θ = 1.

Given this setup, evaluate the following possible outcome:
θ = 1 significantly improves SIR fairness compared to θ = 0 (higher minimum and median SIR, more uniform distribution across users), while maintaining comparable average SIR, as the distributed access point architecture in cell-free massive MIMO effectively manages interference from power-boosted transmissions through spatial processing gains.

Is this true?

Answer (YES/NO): NO